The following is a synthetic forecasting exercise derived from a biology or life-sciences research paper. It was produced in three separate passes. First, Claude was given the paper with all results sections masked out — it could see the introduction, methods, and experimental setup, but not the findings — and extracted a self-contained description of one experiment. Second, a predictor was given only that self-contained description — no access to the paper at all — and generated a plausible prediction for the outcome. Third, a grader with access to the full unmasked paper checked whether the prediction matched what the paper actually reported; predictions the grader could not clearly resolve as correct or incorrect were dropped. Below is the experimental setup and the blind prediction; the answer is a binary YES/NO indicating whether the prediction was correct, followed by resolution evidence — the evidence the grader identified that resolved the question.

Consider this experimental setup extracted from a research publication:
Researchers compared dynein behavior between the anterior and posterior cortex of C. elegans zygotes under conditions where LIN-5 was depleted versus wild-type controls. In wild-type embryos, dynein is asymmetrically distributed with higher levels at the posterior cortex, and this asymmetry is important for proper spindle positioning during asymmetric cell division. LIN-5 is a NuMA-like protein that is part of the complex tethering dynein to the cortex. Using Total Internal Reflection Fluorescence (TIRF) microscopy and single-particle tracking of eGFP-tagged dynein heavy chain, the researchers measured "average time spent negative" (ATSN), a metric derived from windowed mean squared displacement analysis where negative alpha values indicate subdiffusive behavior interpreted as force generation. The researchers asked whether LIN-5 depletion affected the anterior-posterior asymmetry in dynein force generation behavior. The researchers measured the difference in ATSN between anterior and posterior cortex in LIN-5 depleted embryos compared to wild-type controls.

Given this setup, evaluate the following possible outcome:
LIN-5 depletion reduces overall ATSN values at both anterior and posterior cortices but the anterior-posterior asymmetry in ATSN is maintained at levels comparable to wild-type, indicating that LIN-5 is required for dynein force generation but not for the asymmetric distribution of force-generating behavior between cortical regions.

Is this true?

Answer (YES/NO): NO